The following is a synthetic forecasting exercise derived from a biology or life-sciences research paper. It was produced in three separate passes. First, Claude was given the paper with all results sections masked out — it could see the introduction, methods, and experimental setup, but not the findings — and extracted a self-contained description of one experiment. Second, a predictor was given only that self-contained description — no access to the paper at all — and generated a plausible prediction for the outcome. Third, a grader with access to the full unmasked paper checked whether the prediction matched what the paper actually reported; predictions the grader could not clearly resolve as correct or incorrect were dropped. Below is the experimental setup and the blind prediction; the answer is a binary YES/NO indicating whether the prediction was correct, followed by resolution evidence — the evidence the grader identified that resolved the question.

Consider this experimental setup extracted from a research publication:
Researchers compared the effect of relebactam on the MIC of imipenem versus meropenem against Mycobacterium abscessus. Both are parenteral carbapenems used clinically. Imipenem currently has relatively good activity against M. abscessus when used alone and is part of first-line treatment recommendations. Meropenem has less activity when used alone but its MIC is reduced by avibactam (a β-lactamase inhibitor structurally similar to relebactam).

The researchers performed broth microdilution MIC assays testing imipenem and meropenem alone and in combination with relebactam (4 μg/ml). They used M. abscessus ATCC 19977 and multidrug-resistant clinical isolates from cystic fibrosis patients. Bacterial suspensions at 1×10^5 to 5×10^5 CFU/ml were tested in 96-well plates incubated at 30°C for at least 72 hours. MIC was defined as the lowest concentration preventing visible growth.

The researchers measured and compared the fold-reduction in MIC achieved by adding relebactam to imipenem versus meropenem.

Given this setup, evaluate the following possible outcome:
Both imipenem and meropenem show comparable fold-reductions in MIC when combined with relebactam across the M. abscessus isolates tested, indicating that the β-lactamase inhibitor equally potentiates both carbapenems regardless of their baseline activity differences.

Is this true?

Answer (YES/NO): NO